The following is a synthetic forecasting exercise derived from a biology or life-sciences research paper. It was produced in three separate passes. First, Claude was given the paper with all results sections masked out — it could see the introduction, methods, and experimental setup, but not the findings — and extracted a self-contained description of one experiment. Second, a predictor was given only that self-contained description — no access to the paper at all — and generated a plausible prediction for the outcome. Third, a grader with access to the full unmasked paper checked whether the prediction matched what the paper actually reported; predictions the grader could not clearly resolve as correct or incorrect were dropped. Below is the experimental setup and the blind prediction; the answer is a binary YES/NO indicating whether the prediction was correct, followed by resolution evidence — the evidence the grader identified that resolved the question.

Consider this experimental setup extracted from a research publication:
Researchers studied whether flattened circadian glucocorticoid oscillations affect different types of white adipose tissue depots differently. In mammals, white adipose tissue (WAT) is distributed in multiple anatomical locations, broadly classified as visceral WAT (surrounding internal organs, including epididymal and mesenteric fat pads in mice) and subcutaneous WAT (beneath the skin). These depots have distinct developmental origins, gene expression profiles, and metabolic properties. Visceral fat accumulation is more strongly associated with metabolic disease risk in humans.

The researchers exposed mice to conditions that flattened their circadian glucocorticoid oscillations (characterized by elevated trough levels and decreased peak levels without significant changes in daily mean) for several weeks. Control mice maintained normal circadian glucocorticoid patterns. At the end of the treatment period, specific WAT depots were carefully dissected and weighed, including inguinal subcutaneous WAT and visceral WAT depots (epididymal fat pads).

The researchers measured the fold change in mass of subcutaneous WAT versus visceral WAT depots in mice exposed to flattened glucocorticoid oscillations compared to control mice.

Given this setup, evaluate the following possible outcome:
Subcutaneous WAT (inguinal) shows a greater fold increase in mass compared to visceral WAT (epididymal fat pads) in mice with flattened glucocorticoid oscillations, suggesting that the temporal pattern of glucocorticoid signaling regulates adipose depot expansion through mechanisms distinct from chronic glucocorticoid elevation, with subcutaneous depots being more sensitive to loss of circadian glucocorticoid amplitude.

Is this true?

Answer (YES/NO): NO